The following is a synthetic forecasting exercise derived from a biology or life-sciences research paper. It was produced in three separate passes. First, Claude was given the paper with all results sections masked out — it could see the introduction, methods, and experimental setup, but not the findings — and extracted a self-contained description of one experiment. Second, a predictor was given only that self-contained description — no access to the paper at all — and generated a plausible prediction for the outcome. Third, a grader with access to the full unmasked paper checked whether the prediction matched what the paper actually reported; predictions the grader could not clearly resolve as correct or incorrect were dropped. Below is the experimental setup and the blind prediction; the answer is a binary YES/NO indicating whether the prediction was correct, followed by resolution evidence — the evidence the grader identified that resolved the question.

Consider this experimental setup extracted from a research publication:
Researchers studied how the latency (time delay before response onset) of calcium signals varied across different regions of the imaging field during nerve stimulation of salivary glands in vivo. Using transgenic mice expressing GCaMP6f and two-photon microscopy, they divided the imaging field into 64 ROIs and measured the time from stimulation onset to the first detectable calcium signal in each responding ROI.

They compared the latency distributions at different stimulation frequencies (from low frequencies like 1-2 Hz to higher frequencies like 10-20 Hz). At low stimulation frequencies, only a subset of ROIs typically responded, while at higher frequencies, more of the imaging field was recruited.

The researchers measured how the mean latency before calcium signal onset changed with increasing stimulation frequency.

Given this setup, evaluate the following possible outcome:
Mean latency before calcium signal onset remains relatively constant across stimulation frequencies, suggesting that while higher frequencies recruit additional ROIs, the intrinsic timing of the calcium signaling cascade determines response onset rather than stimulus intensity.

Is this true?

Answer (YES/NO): NO